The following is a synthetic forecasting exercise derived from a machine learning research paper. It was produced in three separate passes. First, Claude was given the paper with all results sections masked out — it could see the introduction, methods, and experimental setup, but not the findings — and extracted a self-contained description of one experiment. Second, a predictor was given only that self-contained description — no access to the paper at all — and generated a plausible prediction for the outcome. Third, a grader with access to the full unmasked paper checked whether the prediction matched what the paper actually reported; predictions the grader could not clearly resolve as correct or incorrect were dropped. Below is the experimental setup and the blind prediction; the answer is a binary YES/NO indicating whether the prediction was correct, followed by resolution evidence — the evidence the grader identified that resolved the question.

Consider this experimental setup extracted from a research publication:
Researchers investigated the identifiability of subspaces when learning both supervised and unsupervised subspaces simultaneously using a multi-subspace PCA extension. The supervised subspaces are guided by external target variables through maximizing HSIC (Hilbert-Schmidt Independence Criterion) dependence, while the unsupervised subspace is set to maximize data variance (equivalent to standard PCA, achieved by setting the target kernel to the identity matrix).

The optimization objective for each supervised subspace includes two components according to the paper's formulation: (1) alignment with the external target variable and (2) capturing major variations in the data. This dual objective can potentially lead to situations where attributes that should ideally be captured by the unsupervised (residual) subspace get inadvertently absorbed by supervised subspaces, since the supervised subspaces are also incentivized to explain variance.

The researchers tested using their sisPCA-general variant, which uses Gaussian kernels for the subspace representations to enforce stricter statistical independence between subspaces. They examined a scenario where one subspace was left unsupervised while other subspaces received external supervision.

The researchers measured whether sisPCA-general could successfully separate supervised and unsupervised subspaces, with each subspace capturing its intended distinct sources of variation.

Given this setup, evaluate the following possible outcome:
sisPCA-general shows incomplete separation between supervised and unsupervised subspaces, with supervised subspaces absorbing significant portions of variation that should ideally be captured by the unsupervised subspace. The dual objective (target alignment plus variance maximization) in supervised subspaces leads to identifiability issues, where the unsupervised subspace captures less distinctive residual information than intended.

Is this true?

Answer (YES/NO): YES